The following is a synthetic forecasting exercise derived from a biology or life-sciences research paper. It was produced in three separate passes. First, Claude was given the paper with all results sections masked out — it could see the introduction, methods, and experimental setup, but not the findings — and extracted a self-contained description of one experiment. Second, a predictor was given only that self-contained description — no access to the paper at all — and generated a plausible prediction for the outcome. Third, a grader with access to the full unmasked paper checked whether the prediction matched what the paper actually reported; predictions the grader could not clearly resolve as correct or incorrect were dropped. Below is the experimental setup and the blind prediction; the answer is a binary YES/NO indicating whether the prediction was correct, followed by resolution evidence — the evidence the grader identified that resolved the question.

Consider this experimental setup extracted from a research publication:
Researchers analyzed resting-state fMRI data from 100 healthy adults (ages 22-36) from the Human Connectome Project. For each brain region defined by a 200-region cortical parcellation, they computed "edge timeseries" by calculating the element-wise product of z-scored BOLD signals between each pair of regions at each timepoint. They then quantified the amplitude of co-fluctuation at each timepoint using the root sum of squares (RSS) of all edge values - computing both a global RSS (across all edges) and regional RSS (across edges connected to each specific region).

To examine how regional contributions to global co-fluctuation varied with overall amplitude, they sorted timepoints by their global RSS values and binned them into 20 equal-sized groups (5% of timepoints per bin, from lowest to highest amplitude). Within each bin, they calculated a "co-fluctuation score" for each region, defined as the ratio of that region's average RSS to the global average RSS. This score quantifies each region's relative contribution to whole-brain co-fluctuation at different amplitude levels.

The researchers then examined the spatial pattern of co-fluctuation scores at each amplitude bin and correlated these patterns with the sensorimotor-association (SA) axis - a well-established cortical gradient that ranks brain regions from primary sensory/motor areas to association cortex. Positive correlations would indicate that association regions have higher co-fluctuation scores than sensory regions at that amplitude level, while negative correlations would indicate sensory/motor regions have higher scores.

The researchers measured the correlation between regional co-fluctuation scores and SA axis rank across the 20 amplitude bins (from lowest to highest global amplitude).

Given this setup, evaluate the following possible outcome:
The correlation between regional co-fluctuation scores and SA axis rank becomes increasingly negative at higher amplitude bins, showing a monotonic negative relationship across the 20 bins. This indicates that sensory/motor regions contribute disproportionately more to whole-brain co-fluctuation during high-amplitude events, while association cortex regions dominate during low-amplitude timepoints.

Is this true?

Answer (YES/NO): NO